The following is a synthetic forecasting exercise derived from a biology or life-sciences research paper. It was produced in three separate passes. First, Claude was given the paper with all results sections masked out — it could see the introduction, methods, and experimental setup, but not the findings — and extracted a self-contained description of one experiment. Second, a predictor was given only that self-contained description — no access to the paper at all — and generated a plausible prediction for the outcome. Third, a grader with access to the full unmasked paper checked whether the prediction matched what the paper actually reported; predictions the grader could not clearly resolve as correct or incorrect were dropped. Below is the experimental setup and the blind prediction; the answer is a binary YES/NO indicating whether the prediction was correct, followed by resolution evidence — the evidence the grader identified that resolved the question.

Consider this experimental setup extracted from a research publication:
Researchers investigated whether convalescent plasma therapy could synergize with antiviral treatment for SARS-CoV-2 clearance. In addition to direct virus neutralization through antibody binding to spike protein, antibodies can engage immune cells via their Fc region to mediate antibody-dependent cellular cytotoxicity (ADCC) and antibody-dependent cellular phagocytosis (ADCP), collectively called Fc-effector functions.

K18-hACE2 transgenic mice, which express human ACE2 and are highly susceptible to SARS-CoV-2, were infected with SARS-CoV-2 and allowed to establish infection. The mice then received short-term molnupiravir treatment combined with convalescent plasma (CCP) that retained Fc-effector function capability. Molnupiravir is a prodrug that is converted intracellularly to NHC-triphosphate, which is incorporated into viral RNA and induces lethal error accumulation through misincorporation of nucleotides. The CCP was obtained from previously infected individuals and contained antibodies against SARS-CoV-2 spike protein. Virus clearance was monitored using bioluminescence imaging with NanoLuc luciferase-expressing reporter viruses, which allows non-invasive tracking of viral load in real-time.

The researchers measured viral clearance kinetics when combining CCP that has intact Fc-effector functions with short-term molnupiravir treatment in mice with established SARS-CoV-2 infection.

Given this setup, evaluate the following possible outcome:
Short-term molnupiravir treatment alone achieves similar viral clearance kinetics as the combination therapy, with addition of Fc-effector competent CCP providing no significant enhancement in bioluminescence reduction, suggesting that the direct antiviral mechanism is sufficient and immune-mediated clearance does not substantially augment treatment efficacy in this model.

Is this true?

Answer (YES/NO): NO